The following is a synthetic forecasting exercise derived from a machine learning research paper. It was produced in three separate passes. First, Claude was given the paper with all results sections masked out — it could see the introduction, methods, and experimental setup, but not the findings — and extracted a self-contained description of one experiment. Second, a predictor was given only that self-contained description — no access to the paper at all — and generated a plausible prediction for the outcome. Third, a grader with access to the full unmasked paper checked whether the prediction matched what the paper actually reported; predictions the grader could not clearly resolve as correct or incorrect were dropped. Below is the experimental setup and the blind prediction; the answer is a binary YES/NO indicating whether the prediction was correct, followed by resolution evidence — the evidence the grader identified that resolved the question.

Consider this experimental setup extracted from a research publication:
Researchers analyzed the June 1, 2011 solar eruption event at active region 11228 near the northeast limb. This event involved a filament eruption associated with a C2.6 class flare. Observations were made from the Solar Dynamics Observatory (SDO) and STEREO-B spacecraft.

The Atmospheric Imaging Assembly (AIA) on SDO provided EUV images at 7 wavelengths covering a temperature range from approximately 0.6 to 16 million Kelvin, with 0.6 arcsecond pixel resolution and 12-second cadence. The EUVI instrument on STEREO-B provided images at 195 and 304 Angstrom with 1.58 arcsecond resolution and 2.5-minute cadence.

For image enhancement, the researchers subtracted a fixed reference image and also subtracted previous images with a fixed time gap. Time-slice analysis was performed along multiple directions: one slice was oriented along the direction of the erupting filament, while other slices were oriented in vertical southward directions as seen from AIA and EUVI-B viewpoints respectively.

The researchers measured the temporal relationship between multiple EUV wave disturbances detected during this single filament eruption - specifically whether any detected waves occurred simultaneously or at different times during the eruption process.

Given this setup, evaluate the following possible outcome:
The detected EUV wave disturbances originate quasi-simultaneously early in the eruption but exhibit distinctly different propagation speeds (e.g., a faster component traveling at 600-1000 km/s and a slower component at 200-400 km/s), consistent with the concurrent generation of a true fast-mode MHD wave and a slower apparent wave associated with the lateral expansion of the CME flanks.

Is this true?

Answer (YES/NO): NO